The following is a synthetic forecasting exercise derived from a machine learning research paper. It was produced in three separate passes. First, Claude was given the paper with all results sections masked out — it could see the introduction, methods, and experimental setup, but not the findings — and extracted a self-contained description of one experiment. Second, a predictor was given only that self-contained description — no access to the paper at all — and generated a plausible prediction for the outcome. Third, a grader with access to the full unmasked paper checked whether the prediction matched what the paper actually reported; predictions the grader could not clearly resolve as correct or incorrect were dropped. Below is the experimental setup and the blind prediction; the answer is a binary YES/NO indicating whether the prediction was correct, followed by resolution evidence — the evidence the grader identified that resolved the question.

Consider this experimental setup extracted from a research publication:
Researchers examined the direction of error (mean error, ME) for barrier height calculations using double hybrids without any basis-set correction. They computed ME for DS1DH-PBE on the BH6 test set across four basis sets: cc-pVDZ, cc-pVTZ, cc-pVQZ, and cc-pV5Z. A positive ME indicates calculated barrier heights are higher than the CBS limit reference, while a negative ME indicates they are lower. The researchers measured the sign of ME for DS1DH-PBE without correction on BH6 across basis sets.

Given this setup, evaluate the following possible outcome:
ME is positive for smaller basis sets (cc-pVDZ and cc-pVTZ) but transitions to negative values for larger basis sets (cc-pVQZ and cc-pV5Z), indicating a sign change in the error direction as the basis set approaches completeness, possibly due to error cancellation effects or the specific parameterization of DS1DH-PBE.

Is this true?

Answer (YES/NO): NO